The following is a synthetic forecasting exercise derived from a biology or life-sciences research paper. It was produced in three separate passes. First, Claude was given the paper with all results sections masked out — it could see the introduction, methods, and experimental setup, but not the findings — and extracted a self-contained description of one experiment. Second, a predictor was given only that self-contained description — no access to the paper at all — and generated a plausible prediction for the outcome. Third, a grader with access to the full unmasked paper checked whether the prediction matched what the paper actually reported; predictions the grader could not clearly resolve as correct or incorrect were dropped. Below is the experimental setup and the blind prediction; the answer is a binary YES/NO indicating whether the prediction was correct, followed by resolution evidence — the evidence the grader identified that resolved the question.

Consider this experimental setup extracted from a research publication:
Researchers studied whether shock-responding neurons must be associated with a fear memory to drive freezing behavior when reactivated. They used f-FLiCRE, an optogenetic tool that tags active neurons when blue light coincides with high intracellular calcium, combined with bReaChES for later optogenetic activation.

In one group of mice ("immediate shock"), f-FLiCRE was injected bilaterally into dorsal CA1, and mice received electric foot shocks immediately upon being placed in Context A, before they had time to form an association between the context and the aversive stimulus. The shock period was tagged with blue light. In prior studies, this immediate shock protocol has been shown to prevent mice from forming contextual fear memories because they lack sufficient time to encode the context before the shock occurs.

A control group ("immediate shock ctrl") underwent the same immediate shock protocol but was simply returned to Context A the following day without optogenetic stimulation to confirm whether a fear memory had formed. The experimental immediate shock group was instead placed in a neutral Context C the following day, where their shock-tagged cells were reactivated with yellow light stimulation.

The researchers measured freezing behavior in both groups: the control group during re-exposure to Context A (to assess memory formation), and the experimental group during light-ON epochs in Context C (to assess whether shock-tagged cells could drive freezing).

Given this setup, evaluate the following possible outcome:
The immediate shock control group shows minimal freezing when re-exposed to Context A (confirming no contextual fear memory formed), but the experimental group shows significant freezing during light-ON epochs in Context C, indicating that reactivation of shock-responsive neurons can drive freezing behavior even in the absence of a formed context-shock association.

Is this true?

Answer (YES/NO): NO